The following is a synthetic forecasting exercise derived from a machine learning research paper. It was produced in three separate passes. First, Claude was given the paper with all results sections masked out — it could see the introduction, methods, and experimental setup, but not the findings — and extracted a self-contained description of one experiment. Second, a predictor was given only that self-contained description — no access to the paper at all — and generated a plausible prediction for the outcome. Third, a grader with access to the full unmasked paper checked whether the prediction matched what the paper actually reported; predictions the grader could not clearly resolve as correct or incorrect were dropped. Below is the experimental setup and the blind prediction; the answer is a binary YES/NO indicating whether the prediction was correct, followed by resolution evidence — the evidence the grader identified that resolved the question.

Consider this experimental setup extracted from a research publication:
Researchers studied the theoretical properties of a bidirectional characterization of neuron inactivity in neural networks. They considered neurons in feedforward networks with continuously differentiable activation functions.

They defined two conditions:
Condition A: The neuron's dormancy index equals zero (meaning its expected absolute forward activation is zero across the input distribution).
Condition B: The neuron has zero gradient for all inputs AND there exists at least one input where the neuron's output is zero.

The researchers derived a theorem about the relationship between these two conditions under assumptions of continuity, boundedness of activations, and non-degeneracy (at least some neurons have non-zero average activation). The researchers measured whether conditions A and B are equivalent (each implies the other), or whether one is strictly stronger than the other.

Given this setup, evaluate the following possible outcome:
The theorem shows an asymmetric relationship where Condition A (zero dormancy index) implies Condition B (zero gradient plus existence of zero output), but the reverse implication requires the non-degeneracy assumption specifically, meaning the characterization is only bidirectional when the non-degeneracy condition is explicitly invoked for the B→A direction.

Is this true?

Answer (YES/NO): NO